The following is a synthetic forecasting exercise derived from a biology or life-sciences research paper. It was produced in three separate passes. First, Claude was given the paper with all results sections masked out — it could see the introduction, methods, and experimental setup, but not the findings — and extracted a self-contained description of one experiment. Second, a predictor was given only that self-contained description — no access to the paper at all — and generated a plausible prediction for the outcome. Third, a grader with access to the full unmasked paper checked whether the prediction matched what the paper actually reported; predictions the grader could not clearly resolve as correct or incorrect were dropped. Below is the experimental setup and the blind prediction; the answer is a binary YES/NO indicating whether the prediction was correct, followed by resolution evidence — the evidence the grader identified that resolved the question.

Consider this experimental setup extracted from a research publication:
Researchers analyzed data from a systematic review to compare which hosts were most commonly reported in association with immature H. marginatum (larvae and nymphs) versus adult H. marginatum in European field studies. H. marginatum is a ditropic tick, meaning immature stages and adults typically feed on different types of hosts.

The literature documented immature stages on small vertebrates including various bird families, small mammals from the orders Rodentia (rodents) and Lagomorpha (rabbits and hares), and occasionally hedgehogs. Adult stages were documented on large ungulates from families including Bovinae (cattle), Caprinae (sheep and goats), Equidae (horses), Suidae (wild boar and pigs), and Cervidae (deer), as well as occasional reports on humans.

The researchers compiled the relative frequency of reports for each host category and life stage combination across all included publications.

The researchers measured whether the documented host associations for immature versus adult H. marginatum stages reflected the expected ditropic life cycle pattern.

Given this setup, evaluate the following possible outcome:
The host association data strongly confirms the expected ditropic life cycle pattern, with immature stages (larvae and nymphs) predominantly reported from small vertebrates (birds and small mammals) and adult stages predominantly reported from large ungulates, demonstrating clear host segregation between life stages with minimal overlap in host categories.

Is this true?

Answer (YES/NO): YES